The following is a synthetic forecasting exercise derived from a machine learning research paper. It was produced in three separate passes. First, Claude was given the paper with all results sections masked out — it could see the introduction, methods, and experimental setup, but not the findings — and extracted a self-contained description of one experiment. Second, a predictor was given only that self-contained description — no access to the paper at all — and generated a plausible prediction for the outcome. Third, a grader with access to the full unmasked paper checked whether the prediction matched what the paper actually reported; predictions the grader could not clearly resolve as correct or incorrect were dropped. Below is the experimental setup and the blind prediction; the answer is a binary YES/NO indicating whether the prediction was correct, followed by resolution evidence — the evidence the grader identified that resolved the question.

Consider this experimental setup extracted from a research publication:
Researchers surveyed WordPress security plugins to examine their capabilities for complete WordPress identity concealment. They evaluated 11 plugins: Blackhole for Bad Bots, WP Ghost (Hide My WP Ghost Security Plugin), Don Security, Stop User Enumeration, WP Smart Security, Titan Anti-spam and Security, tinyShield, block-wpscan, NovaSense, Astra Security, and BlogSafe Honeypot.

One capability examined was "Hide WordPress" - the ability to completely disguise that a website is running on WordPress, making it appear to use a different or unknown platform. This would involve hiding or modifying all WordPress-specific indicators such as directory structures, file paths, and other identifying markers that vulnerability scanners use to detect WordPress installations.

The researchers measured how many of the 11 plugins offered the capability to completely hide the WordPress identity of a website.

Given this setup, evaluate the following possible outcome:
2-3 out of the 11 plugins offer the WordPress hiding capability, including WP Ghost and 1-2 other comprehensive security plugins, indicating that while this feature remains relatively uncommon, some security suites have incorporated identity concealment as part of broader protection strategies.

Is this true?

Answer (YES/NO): YES